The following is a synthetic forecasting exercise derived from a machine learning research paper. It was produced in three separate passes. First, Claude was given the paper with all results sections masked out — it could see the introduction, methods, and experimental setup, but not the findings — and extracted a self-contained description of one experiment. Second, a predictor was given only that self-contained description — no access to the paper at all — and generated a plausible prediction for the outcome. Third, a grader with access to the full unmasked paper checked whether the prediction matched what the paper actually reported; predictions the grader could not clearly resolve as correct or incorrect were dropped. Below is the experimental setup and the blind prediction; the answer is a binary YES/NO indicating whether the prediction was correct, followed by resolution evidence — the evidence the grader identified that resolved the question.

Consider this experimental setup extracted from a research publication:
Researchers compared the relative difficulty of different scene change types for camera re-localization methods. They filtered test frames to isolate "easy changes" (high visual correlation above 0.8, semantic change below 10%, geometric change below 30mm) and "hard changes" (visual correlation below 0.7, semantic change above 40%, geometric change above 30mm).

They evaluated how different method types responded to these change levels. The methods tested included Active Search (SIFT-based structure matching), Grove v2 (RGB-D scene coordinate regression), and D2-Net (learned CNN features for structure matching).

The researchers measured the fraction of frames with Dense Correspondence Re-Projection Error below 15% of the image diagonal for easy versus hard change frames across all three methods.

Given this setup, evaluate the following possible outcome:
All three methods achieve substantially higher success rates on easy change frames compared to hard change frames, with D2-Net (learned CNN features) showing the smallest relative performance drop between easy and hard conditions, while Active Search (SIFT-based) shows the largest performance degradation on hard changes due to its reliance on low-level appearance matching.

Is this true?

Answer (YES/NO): NO